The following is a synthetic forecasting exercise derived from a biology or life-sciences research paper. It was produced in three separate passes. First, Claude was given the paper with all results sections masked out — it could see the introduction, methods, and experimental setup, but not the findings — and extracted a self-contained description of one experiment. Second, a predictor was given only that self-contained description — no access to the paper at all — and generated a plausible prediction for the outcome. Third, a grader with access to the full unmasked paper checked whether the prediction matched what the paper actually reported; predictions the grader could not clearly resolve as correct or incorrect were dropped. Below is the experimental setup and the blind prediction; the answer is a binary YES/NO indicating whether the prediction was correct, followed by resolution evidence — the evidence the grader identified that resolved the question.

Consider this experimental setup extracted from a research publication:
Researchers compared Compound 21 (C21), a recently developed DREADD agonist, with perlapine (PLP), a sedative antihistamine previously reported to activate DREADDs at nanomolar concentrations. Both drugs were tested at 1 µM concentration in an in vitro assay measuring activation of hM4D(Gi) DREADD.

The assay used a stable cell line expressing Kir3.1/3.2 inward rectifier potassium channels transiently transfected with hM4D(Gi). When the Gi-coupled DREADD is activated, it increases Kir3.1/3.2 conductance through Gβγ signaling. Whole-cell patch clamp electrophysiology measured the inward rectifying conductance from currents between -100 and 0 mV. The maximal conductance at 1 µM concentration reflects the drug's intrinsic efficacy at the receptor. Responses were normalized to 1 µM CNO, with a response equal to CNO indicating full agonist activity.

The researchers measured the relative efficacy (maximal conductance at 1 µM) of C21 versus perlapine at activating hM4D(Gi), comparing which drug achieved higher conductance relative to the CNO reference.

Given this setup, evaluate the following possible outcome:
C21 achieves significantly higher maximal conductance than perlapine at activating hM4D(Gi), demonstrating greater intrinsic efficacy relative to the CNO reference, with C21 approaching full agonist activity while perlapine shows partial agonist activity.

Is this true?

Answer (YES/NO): NO